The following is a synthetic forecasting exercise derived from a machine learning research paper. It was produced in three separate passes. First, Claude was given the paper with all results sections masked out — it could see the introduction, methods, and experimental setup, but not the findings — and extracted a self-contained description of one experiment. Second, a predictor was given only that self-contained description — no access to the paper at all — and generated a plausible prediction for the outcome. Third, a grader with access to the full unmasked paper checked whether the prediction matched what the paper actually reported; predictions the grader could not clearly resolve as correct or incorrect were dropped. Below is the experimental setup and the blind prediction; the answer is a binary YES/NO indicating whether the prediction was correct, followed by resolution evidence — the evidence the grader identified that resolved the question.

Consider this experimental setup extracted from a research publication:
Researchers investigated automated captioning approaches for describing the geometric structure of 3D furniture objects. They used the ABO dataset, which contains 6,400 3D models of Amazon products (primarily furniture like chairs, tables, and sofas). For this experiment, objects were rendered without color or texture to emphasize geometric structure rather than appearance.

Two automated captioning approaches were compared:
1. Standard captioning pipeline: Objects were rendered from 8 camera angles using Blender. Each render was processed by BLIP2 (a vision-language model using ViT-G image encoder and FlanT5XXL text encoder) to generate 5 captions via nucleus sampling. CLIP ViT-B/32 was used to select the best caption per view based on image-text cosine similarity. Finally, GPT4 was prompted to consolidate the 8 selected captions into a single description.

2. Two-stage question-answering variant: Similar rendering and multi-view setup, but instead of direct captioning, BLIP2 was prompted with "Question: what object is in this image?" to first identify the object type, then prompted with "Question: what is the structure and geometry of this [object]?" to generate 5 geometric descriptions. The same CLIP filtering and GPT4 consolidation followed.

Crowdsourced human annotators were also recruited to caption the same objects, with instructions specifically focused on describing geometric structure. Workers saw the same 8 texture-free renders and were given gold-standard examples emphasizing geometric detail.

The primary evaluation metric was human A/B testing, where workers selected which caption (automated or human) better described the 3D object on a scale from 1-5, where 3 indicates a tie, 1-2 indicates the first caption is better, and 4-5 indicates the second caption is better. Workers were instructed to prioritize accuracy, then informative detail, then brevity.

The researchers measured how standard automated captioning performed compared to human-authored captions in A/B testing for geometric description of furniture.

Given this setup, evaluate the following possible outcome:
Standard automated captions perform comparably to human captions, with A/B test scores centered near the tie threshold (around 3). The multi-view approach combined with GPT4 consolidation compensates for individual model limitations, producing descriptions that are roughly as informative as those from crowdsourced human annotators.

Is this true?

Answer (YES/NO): NO